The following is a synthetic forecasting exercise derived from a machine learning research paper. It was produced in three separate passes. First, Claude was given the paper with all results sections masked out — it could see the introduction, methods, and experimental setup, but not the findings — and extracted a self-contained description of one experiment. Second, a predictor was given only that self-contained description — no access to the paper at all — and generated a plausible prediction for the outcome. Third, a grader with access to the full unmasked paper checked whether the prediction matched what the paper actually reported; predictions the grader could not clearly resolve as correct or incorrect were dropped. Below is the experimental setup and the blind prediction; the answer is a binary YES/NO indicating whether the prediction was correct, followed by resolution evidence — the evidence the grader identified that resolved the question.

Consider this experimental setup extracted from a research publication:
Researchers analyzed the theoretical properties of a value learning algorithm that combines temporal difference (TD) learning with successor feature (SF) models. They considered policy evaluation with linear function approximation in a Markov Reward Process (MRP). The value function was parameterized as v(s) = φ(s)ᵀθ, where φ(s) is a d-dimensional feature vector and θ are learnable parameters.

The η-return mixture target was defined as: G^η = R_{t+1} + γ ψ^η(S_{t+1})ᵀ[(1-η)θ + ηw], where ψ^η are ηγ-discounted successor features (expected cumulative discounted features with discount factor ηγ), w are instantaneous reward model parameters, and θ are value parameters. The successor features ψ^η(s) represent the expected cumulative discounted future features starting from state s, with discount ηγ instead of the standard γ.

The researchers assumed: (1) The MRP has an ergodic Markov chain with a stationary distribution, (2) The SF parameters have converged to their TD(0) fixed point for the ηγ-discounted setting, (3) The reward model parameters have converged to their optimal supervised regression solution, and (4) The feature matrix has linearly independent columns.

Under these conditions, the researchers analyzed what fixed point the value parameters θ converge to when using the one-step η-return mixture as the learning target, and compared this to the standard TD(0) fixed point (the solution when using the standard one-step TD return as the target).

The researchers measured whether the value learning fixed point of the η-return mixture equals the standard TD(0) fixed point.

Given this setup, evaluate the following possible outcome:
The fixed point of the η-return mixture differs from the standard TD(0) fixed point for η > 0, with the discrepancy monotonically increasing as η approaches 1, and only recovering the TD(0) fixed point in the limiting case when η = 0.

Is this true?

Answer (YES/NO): NO